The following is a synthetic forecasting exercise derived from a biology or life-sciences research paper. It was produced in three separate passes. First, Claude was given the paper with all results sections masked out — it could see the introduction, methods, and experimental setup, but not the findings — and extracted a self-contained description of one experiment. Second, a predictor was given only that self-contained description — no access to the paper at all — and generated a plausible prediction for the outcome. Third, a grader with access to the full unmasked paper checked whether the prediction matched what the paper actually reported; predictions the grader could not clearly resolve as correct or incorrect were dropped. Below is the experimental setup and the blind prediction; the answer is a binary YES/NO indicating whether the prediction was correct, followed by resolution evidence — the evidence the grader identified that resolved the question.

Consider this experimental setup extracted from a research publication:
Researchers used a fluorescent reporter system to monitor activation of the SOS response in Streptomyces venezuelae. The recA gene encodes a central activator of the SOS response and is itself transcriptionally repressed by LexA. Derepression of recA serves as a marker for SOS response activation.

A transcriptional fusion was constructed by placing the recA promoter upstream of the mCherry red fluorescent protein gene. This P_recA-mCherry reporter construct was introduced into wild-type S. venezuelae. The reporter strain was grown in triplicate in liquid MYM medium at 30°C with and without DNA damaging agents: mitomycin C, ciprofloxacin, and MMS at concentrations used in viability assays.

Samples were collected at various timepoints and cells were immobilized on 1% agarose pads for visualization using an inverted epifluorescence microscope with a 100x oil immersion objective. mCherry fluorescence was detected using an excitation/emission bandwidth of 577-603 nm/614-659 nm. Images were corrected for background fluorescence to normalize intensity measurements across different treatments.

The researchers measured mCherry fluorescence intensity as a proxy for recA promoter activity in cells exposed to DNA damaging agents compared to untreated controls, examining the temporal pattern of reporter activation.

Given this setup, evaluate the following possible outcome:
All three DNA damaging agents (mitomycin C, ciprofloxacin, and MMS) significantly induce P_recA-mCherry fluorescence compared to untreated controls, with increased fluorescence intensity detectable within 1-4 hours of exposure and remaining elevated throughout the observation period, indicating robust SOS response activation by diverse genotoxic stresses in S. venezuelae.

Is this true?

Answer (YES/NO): NO